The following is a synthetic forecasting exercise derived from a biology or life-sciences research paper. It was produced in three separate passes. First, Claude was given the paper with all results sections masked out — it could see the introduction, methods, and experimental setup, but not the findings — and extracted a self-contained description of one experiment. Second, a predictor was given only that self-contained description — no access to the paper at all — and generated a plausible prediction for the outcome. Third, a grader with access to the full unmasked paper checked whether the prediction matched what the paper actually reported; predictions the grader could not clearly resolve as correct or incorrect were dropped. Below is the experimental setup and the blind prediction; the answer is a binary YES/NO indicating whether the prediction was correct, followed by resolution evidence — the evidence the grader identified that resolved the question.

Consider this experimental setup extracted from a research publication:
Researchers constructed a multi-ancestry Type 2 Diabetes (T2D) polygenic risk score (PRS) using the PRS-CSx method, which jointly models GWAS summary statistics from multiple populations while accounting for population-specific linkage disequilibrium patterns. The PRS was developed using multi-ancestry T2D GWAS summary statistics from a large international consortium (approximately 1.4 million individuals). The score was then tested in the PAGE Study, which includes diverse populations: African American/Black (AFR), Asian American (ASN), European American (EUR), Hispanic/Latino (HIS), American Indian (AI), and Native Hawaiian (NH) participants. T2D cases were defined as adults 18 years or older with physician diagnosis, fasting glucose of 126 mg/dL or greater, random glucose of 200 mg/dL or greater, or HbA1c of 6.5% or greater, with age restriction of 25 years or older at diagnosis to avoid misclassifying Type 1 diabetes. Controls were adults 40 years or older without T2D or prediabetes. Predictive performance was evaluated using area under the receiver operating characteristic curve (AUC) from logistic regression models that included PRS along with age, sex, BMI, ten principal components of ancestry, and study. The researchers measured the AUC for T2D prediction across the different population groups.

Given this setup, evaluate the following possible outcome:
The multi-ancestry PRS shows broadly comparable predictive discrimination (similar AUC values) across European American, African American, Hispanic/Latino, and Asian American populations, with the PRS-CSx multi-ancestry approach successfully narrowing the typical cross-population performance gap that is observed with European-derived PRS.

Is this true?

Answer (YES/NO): NO